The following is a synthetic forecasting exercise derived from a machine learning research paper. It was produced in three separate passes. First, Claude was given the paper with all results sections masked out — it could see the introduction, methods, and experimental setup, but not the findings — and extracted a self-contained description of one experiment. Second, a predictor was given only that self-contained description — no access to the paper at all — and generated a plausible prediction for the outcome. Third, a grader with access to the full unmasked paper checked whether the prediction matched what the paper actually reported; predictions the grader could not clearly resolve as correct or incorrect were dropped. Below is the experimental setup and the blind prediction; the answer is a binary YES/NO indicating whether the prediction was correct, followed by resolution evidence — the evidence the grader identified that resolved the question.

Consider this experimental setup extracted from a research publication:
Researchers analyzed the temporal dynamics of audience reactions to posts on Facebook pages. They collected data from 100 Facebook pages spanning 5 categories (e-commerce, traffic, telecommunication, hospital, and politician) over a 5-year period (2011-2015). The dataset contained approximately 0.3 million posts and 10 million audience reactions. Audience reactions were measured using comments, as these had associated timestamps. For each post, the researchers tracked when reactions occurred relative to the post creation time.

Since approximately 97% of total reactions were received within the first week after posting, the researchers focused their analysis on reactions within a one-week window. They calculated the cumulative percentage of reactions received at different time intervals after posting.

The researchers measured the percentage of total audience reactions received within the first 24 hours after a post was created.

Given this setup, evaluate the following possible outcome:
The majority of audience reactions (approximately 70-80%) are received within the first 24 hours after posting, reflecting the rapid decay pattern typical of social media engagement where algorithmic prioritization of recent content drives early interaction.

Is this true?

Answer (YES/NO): NO